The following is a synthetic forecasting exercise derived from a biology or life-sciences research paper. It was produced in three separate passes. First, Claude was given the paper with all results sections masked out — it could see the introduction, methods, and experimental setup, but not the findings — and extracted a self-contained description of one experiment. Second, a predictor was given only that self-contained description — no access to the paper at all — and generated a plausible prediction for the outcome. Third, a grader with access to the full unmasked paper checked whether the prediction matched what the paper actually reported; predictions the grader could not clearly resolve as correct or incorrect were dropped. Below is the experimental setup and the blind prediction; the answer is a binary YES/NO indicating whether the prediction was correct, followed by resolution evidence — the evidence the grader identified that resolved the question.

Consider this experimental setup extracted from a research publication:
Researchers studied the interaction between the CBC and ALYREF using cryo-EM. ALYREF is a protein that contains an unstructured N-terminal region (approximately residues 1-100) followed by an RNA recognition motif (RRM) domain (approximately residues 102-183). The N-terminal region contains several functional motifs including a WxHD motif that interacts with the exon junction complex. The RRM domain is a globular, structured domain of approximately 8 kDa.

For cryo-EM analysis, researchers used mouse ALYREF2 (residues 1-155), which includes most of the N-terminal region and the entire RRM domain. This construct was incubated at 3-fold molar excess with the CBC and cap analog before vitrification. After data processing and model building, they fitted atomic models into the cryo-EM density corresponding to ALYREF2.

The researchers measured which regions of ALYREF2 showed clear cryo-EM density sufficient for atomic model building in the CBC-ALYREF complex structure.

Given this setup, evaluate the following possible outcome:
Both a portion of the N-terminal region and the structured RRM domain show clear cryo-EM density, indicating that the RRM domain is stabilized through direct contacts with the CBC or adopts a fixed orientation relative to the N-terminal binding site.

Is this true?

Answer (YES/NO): NO